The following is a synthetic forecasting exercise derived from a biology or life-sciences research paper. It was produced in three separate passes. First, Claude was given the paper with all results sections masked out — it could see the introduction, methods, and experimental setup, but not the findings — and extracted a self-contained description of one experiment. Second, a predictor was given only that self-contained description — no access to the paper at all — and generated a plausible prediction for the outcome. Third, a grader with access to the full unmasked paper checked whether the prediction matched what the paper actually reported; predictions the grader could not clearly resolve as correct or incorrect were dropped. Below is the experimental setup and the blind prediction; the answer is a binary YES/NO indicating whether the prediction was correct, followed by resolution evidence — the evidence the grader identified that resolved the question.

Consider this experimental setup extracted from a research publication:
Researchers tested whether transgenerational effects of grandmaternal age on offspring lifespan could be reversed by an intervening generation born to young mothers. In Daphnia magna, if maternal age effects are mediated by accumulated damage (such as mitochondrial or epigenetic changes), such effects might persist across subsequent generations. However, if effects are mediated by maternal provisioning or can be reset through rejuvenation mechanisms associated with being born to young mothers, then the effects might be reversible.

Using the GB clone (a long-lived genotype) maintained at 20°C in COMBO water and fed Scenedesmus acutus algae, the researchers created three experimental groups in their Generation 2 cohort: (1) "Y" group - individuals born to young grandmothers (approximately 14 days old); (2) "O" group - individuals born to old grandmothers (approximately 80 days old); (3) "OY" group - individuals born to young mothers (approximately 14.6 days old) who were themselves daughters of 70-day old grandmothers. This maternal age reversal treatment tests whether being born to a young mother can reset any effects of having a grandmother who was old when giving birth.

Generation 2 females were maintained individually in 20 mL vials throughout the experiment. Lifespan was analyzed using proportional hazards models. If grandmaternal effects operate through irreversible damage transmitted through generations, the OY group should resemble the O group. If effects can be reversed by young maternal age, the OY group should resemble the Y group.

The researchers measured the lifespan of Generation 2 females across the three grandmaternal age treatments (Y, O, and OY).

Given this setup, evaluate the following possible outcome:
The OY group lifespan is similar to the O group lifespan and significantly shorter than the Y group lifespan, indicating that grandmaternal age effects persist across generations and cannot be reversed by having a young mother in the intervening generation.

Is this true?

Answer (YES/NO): NO